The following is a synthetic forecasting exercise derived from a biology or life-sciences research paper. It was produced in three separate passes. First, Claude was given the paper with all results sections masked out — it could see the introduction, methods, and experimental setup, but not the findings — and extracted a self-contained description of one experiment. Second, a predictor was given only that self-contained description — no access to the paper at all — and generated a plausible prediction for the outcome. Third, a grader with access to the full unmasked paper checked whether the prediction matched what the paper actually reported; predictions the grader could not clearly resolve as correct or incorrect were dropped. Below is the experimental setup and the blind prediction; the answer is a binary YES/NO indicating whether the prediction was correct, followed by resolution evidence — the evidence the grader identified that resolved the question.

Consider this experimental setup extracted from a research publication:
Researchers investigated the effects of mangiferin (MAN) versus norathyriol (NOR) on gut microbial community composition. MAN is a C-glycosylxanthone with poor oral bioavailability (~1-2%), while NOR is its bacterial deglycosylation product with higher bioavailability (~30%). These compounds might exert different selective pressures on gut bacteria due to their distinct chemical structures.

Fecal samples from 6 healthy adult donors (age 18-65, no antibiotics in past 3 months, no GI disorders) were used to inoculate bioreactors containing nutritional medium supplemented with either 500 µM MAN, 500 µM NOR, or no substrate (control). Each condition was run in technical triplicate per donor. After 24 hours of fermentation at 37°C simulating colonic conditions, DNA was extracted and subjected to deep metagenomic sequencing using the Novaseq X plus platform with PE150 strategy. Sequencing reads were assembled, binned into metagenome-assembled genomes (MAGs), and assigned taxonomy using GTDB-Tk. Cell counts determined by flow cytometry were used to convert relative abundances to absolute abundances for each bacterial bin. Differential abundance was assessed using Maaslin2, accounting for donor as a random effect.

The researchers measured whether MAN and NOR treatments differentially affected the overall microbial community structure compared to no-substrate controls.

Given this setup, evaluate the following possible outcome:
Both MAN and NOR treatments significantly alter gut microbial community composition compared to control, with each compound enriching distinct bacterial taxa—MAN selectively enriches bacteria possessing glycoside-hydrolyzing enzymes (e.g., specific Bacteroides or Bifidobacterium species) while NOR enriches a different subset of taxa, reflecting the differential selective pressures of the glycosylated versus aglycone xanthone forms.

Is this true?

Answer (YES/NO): NO